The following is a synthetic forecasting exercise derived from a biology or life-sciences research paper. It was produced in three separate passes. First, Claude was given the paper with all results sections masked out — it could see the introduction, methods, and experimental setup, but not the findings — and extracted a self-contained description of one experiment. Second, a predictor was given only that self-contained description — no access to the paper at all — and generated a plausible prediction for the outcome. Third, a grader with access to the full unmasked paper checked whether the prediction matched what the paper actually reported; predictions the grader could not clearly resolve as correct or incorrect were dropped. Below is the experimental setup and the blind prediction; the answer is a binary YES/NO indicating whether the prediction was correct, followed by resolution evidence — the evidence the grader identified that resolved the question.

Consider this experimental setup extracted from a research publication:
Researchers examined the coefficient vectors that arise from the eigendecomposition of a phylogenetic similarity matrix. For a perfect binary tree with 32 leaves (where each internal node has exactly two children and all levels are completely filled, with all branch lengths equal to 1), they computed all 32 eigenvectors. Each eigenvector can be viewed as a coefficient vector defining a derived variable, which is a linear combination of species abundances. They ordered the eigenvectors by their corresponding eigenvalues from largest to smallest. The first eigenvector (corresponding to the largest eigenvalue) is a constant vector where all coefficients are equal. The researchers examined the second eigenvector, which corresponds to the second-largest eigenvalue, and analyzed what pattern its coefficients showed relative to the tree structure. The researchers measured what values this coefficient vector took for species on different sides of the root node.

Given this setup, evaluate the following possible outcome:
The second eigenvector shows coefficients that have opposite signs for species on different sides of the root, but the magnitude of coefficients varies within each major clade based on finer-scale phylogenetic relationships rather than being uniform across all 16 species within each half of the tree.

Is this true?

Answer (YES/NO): NO